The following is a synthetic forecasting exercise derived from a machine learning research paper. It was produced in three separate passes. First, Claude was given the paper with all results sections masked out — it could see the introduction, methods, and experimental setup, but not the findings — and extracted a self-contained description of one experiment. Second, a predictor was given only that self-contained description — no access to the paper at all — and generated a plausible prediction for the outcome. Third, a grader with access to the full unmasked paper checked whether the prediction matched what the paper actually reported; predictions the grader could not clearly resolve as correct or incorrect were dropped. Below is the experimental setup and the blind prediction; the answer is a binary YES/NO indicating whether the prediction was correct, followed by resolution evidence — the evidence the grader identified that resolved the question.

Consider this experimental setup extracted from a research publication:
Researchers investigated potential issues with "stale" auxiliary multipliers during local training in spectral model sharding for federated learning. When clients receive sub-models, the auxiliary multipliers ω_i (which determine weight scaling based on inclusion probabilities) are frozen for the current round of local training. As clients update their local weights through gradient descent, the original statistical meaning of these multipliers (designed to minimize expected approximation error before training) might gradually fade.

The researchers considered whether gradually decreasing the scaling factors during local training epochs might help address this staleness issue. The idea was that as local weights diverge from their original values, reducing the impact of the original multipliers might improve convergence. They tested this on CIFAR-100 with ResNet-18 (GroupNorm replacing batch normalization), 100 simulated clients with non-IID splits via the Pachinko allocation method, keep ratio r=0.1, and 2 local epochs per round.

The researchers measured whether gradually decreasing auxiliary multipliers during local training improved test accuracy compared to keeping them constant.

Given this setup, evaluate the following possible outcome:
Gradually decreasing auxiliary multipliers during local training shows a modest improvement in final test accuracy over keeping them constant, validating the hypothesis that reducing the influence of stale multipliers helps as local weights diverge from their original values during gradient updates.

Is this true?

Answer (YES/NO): NO